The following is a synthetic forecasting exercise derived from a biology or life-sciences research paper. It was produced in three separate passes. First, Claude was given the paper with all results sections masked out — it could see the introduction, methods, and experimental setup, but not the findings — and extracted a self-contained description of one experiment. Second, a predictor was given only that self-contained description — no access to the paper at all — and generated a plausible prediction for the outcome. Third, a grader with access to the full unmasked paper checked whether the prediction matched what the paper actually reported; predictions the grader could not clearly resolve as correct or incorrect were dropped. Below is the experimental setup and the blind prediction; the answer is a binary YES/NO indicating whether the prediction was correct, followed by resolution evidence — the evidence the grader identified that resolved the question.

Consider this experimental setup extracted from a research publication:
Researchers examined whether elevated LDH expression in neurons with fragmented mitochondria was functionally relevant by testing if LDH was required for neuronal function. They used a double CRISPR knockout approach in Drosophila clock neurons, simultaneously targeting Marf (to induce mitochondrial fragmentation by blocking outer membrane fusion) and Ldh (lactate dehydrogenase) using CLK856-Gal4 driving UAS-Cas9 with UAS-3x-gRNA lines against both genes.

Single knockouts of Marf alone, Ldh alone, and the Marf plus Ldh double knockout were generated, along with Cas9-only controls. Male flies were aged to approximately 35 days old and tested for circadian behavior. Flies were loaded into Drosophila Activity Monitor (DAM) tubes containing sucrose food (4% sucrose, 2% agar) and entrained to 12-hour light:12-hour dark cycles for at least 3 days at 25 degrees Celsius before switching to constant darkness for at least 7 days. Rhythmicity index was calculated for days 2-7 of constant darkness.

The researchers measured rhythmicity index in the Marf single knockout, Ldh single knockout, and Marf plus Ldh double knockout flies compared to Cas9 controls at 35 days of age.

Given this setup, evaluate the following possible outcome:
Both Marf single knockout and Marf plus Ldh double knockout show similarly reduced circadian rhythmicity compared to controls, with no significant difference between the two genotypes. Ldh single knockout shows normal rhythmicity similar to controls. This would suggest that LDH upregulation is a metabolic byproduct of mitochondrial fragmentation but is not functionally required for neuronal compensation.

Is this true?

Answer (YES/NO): NO